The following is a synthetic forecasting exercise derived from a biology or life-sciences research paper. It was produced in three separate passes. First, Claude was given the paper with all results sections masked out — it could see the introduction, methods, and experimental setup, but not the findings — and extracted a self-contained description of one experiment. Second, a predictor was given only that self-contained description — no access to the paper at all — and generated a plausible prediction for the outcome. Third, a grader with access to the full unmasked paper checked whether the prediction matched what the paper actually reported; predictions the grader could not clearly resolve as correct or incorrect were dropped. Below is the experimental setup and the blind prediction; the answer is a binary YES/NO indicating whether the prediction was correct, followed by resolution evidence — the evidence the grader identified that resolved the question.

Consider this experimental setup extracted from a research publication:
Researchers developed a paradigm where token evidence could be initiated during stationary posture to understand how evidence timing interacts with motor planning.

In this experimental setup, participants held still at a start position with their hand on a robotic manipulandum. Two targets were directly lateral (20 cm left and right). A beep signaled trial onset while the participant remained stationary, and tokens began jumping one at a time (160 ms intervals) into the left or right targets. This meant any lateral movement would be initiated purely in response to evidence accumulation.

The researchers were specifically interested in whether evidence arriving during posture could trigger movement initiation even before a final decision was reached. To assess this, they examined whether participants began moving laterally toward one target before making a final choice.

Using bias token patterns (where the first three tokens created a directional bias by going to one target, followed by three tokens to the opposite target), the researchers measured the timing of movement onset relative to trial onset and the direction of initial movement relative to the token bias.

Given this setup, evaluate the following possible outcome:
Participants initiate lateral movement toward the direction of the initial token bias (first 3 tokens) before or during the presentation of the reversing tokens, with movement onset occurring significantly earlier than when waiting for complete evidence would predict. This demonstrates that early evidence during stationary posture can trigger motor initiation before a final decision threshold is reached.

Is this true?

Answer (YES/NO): NO